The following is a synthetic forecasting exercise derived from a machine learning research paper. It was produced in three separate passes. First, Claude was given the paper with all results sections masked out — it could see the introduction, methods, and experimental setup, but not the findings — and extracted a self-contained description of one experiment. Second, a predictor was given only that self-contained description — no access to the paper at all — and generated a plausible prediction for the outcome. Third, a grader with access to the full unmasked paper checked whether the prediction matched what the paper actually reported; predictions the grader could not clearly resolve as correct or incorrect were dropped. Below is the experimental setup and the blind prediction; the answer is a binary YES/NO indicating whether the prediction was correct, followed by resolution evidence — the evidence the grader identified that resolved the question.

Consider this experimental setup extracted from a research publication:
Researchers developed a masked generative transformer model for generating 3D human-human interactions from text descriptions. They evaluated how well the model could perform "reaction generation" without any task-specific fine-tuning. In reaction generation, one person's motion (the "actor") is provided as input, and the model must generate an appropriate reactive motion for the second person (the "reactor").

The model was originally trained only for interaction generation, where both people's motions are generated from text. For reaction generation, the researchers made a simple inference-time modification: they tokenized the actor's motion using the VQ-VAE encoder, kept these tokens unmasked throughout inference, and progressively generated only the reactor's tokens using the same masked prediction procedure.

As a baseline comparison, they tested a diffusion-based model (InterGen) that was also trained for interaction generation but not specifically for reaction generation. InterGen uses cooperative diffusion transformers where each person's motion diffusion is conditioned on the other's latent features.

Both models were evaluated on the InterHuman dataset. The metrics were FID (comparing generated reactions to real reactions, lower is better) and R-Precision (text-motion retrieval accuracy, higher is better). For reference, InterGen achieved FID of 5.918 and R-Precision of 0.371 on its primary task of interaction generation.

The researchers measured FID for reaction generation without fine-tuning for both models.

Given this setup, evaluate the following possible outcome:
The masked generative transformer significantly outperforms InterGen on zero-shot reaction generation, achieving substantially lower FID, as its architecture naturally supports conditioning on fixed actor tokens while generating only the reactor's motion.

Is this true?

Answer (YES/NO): YES